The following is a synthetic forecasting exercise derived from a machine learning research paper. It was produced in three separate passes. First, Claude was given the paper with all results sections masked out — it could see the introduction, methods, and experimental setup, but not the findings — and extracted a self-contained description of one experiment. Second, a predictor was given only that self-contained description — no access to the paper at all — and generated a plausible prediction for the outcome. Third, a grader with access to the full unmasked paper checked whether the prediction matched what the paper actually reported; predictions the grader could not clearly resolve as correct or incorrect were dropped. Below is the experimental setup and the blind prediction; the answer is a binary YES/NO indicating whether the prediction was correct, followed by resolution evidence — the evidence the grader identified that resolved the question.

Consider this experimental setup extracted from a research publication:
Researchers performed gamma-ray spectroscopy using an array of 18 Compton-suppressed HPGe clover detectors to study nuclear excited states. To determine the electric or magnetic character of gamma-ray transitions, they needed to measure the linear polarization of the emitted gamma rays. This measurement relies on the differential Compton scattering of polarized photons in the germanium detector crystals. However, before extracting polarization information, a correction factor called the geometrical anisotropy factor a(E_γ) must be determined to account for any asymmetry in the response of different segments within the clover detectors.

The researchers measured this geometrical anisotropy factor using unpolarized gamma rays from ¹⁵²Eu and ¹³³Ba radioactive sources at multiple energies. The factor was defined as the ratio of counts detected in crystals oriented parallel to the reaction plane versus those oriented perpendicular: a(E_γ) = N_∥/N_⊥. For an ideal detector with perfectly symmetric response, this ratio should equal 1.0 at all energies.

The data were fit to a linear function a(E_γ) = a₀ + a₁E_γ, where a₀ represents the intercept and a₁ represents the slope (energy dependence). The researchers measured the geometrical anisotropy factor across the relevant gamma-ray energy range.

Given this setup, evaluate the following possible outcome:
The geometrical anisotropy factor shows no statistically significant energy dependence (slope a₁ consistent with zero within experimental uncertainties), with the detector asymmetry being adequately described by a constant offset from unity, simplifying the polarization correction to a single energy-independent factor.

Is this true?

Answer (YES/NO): NO